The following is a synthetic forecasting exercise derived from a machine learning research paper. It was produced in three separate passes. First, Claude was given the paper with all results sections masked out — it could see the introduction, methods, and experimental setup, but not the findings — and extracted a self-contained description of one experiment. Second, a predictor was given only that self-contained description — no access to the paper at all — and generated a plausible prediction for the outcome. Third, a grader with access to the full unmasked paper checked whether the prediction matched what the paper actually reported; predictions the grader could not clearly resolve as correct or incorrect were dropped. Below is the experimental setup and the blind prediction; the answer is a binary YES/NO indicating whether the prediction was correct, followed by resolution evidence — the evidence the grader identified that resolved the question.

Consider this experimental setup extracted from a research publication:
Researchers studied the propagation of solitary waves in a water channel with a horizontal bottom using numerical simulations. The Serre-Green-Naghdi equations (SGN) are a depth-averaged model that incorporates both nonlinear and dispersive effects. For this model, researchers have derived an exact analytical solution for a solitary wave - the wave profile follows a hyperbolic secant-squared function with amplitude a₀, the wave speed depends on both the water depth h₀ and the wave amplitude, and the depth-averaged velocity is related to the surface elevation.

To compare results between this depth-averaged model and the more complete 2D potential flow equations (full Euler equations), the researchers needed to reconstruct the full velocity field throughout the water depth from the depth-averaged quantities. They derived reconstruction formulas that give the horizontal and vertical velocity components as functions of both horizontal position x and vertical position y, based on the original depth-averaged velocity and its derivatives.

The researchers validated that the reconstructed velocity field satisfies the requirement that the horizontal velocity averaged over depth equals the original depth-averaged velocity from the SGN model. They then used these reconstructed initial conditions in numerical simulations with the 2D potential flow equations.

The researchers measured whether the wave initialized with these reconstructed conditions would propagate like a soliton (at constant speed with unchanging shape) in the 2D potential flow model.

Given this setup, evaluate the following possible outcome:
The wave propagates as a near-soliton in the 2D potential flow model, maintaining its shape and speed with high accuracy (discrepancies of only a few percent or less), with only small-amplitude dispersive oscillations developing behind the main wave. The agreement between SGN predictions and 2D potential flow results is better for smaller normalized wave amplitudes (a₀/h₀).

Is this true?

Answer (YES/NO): NO